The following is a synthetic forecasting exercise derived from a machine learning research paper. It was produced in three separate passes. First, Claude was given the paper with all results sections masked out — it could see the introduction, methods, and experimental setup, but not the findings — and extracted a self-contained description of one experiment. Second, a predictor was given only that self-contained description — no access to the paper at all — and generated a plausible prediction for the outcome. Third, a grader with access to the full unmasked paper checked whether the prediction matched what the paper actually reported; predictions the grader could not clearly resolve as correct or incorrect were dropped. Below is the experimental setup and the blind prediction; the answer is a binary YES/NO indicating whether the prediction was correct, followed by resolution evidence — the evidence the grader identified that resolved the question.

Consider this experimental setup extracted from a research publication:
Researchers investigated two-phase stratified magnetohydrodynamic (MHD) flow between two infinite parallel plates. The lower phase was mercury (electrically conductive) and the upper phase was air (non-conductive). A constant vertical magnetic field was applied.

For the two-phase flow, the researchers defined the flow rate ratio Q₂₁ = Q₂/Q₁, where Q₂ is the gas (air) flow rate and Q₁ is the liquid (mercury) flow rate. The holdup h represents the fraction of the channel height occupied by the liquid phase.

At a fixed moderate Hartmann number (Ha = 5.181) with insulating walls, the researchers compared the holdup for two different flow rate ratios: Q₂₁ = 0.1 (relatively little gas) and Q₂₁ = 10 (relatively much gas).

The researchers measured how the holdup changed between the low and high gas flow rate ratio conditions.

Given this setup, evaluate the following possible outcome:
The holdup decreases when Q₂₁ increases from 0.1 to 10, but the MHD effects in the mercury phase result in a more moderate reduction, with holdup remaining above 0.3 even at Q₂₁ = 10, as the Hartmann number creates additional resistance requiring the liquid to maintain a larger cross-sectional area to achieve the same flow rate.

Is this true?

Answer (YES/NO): YES